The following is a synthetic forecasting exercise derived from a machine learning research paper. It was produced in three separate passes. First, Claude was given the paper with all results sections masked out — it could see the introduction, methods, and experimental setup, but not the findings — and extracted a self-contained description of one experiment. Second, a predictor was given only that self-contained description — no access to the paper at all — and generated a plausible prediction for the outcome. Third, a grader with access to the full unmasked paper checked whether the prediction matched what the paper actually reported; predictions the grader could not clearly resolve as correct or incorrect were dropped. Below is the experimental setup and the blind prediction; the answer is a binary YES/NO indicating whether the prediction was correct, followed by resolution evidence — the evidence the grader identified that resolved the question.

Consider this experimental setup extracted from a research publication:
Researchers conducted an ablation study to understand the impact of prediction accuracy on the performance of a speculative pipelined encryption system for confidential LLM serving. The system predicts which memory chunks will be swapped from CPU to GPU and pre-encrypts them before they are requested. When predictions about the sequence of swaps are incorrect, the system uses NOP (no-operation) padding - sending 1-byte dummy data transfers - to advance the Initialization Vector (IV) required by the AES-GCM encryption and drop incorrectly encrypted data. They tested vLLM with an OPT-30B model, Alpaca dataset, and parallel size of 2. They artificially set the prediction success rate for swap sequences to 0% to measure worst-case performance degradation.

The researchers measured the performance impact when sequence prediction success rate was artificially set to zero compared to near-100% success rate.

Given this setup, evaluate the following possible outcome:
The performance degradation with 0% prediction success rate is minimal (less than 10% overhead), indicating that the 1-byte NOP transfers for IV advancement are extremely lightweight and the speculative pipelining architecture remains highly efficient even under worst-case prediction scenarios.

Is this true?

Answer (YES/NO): YES